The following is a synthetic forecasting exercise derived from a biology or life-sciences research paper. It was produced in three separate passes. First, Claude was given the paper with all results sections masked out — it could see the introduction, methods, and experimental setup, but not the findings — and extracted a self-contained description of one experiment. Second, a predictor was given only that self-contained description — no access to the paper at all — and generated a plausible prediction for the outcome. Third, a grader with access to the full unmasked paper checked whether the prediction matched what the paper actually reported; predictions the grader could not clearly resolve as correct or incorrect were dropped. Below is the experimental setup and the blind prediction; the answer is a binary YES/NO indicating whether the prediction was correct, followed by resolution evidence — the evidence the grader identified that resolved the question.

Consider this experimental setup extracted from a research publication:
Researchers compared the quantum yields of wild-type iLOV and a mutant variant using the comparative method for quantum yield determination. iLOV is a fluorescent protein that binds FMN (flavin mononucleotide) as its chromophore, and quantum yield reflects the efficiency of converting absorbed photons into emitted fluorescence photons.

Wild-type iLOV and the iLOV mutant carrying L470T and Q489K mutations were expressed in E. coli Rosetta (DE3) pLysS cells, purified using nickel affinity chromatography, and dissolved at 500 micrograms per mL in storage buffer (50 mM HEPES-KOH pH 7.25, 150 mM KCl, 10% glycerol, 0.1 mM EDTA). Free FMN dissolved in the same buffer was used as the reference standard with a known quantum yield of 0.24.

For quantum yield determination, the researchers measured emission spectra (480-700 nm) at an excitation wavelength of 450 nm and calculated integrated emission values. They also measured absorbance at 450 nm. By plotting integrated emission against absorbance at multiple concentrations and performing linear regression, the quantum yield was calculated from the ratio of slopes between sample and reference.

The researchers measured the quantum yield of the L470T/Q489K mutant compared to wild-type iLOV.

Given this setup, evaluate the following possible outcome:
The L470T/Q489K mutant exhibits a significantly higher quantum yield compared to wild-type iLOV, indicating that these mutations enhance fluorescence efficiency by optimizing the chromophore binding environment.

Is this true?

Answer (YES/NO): NO